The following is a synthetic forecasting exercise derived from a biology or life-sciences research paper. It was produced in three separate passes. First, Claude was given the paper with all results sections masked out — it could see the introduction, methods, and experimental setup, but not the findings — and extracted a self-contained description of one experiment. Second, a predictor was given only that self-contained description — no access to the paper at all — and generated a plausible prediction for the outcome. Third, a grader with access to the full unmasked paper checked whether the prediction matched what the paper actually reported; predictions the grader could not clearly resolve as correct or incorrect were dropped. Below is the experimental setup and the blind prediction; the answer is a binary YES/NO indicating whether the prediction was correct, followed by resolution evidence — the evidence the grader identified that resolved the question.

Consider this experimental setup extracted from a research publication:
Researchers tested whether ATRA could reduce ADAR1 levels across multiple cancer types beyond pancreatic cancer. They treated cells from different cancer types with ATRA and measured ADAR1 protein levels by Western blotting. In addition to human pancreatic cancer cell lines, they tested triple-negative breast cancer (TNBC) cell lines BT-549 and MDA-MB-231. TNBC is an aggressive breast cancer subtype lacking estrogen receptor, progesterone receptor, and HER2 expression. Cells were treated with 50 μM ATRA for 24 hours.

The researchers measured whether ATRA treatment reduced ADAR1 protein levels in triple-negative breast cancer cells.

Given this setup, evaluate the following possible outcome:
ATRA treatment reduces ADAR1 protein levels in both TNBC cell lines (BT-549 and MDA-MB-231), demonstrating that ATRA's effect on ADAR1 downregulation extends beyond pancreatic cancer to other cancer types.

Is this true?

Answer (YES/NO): YES